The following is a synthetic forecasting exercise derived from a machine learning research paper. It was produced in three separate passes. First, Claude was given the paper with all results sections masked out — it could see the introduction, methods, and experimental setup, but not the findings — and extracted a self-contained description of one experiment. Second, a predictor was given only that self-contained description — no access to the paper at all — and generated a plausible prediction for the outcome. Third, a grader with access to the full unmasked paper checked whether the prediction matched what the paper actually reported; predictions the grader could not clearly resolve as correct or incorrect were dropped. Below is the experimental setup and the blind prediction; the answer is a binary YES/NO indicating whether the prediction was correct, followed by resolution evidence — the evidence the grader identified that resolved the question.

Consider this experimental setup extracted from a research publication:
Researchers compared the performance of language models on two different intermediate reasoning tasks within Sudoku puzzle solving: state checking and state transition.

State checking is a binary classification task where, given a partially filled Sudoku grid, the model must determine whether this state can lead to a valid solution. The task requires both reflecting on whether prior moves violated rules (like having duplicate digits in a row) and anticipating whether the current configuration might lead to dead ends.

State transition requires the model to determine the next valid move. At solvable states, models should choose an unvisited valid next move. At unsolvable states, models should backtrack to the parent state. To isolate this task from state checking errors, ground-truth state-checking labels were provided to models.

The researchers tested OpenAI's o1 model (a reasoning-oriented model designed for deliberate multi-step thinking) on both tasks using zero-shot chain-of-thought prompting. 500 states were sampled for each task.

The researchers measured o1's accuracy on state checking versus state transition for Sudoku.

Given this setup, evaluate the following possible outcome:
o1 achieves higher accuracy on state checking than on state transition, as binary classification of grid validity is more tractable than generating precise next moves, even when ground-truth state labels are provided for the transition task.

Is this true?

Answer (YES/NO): YES